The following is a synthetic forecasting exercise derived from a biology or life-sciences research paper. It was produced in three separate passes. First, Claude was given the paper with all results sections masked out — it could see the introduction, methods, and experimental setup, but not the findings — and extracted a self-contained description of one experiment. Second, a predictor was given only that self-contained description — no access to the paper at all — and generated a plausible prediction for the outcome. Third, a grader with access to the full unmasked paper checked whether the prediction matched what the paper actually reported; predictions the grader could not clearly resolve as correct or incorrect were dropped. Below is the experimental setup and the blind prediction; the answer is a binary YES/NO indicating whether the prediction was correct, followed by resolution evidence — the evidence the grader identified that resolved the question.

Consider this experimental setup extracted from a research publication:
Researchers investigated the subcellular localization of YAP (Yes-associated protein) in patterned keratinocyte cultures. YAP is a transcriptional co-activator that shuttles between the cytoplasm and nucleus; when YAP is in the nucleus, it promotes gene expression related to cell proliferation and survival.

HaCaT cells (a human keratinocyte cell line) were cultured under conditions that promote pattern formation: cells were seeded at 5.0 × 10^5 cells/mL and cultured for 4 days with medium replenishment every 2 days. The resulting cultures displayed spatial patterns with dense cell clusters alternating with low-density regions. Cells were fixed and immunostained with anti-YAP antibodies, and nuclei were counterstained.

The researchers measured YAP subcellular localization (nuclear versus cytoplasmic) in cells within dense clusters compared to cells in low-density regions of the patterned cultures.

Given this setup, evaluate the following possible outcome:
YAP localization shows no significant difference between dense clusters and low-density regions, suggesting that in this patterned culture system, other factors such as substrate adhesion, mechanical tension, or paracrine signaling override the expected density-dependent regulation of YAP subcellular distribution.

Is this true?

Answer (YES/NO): NO